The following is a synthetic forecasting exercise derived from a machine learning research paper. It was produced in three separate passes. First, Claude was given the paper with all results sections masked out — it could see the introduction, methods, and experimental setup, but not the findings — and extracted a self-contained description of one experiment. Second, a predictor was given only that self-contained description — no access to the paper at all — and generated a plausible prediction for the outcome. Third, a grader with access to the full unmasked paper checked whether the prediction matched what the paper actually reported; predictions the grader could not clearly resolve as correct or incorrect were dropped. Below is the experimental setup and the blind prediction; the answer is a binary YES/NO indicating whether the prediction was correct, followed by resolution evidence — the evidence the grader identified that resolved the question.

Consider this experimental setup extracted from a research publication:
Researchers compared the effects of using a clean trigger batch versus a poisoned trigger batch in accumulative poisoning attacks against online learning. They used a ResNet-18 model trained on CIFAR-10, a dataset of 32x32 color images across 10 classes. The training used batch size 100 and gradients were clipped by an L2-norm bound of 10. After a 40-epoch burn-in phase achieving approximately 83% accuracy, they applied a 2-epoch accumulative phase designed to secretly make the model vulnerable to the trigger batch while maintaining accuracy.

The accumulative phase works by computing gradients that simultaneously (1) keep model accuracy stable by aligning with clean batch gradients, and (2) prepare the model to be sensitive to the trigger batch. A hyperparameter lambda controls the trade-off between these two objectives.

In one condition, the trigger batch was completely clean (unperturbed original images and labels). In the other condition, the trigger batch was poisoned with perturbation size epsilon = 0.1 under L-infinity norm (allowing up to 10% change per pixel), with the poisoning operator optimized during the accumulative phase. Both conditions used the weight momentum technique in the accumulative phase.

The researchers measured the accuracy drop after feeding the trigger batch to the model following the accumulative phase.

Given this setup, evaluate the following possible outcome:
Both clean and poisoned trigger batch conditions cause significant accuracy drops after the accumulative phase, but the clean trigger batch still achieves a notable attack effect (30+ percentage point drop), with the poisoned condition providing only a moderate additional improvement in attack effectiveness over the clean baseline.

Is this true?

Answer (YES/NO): NO